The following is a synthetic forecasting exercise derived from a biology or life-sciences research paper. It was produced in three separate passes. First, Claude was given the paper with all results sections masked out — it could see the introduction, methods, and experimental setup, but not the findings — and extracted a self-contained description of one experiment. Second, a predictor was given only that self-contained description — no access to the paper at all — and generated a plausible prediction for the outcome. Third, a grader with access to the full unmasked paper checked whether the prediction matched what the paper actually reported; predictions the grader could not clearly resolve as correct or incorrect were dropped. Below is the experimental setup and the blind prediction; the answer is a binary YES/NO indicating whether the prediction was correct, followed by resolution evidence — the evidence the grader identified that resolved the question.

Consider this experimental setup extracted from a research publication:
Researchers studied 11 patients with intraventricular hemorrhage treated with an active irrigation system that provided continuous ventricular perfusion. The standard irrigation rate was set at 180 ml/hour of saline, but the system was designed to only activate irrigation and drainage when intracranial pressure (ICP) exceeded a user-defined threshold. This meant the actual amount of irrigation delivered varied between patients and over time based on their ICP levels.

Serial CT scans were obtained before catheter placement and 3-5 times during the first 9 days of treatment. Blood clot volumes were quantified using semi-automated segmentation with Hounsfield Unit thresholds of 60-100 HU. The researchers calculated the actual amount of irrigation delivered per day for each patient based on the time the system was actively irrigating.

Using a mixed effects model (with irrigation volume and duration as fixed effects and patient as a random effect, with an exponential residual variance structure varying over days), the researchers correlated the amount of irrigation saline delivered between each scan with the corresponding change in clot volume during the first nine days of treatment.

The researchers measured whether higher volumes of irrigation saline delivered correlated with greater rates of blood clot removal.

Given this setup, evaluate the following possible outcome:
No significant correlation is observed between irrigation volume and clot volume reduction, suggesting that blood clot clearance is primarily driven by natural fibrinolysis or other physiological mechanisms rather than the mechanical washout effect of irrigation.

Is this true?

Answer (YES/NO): NO